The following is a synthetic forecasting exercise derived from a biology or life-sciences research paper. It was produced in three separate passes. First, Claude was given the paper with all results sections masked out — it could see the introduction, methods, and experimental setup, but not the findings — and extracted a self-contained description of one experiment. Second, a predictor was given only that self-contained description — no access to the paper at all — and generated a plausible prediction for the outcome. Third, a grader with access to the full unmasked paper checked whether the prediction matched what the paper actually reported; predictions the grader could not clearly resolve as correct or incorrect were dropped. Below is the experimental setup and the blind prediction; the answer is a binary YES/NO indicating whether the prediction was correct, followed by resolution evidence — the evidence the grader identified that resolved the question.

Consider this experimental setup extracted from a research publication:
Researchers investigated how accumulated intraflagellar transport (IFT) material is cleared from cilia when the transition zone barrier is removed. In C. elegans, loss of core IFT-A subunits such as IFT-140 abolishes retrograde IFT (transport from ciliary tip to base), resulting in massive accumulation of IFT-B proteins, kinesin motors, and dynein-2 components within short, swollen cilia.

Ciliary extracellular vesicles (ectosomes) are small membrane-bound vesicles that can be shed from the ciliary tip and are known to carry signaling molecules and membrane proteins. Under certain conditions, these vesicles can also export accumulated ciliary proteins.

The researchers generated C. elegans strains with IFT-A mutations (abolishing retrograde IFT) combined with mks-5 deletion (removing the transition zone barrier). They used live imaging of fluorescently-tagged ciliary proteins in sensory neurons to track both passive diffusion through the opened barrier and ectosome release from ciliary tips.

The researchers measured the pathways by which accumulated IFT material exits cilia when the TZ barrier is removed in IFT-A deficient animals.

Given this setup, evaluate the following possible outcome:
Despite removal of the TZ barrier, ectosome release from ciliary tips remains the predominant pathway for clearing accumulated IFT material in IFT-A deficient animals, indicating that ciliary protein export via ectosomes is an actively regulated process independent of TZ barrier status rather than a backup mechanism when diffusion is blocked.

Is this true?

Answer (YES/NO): NO